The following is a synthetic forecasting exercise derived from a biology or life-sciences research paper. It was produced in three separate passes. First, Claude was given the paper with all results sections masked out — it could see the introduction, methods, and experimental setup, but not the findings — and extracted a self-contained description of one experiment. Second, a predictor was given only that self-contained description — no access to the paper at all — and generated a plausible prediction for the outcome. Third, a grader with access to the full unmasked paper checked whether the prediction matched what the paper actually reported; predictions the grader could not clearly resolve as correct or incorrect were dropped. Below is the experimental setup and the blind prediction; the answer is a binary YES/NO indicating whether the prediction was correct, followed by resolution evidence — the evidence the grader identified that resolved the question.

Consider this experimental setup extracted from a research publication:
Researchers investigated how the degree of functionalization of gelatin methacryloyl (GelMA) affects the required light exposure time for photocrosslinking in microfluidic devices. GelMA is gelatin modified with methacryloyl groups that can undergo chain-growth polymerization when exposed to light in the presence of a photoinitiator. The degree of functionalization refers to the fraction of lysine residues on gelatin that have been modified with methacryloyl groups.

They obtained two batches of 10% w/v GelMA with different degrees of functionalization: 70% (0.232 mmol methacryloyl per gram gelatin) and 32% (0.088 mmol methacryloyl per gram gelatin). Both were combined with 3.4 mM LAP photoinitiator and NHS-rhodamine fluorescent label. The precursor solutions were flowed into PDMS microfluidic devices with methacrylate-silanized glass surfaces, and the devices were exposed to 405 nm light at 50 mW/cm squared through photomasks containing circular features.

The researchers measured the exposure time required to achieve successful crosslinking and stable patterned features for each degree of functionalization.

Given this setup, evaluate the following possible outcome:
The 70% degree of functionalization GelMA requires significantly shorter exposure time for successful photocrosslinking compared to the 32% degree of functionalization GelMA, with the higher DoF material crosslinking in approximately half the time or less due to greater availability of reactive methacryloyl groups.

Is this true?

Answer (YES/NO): NO